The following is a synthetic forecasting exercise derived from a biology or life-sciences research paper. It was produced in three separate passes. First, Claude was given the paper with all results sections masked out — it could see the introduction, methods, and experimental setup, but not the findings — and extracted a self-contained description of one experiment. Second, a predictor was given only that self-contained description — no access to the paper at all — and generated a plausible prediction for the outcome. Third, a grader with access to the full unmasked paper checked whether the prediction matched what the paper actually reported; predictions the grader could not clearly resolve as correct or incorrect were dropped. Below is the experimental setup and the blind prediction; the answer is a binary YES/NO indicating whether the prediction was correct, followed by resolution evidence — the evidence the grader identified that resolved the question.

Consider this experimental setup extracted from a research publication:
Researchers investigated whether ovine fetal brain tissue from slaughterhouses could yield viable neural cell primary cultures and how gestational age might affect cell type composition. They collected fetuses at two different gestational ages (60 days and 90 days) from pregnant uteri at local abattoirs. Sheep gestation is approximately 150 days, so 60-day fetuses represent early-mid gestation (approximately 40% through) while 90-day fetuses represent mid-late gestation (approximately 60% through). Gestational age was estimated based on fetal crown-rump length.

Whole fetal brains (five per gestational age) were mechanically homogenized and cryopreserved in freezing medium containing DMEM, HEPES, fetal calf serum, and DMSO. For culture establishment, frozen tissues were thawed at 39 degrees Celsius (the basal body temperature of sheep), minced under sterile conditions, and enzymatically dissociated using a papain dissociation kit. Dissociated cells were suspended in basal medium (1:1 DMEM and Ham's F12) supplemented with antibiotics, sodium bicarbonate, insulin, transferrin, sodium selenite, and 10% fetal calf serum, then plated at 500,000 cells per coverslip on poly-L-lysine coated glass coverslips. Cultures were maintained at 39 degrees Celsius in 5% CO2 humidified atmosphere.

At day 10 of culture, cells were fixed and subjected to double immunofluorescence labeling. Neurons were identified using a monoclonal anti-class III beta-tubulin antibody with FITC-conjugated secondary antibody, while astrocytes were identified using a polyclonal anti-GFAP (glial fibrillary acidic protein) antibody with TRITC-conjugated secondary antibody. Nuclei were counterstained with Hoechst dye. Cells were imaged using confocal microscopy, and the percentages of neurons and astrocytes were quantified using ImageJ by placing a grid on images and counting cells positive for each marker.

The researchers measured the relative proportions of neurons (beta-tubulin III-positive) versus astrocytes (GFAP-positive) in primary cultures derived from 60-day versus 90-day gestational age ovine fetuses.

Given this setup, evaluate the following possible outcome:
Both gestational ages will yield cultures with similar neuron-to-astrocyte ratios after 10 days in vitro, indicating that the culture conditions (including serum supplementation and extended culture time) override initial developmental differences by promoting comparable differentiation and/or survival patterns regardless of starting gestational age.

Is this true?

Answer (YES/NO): NO